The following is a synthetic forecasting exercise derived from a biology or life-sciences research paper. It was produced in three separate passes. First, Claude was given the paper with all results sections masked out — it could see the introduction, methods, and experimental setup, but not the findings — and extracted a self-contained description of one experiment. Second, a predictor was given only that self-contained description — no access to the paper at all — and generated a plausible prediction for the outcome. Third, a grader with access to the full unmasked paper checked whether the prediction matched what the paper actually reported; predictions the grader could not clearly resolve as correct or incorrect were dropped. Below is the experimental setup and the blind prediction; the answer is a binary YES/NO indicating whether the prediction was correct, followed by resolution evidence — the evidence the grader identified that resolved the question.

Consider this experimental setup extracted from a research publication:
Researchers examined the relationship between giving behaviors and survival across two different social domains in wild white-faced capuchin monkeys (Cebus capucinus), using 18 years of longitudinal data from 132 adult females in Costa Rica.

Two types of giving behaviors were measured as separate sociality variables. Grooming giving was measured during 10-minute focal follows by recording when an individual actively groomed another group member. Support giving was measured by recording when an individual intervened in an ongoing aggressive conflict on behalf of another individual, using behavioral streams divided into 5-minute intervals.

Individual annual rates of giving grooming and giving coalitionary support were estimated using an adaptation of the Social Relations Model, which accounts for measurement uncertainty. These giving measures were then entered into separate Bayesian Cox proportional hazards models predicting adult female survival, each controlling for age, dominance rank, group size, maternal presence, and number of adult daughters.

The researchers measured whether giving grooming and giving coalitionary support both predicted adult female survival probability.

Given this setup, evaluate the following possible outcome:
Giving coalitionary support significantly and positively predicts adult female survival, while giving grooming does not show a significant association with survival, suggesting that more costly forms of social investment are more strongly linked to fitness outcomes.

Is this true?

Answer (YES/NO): NO